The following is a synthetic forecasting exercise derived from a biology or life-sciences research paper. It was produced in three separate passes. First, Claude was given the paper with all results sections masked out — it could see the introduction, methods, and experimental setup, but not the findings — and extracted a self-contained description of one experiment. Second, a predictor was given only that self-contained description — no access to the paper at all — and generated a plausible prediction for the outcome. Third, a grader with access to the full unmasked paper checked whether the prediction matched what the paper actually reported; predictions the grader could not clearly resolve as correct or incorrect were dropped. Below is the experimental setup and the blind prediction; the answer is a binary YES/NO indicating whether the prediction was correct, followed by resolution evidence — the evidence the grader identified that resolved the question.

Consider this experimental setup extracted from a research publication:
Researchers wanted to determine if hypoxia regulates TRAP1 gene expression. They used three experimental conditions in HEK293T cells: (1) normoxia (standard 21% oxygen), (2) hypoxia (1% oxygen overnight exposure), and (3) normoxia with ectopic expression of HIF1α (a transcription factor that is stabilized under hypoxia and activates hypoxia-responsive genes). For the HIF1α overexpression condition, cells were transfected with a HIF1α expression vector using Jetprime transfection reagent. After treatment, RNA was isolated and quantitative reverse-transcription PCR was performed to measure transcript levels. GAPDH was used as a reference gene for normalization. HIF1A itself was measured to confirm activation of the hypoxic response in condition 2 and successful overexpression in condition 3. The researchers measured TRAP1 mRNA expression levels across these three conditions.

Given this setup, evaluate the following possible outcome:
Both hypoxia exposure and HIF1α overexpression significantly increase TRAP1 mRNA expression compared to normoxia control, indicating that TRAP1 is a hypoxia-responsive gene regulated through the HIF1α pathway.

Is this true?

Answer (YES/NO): NO